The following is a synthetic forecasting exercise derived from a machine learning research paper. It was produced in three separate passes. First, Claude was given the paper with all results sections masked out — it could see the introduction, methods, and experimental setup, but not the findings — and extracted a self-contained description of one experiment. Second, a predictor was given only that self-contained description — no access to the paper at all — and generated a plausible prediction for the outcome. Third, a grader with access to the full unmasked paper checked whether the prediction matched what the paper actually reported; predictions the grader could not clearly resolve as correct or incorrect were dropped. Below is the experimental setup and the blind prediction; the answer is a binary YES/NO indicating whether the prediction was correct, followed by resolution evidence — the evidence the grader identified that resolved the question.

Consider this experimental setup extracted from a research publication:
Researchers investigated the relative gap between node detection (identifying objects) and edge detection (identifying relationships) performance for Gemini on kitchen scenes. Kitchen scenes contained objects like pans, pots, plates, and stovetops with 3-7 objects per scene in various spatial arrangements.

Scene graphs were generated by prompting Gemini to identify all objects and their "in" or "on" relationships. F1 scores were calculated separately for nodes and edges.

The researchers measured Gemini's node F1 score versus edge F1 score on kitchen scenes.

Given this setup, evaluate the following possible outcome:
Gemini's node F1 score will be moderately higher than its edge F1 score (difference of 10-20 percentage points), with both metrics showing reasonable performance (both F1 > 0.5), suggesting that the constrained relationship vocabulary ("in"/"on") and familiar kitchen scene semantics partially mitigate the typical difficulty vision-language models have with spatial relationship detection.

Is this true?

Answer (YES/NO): YES